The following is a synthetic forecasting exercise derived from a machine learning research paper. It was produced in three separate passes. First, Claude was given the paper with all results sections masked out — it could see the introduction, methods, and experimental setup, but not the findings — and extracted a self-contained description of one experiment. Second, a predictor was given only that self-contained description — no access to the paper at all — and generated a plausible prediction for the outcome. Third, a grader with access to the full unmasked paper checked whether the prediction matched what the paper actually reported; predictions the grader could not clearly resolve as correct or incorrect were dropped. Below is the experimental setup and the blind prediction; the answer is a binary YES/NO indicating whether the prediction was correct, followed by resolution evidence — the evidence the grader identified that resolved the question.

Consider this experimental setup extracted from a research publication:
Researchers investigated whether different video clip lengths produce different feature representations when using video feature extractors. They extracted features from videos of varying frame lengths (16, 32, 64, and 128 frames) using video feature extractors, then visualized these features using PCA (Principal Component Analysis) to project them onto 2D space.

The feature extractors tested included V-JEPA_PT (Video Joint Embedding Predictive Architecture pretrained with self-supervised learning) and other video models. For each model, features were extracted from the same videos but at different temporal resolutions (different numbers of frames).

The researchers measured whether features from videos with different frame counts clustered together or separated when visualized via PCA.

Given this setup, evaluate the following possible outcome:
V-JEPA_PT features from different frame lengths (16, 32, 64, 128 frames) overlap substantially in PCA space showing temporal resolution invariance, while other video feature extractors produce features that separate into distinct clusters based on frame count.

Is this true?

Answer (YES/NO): NO